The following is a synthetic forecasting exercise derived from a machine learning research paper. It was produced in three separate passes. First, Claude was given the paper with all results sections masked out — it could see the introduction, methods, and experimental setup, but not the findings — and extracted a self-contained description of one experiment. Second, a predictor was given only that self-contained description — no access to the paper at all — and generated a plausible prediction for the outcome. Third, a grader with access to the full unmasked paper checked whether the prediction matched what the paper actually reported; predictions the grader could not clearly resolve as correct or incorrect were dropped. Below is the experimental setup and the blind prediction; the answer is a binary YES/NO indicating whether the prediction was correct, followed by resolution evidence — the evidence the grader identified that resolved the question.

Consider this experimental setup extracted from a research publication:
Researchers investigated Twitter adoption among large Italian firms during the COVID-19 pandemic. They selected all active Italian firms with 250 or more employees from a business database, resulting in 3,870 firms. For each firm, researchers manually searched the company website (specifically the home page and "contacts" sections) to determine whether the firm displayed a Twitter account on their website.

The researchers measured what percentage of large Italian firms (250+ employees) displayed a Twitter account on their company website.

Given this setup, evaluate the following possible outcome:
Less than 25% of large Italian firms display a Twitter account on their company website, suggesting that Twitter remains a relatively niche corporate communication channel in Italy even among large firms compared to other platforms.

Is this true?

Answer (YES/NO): YES